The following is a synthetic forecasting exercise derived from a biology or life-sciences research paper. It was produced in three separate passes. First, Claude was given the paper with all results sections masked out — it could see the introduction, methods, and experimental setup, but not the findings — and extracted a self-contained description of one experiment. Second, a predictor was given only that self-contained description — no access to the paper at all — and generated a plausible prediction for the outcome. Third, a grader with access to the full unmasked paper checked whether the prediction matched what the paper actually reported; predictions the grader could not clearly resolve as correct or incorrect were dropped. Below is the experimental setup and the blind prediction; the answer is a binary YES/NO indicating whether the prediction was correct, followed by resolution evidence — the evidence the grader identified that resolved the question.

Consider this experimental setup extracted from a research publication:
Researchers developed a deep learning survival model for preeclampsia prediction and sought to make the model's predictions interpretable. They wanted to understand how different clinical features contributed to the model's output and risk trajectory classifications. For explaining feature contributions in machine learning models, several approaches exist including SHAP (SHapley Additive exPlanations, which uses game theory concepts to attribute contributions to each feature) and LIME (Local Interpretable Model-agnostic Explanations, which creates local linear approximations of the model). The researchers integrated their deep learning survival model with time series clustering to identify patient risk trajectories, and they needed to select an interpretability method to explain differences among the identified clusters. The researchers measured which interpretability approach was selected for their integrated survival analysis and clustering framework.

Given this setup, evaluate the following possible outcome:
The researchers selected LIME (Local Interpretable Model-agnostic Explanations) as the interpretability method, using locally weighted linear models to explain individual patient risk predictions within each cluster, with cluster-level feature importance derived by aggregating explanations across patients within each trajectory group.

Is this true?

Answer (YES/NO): NO